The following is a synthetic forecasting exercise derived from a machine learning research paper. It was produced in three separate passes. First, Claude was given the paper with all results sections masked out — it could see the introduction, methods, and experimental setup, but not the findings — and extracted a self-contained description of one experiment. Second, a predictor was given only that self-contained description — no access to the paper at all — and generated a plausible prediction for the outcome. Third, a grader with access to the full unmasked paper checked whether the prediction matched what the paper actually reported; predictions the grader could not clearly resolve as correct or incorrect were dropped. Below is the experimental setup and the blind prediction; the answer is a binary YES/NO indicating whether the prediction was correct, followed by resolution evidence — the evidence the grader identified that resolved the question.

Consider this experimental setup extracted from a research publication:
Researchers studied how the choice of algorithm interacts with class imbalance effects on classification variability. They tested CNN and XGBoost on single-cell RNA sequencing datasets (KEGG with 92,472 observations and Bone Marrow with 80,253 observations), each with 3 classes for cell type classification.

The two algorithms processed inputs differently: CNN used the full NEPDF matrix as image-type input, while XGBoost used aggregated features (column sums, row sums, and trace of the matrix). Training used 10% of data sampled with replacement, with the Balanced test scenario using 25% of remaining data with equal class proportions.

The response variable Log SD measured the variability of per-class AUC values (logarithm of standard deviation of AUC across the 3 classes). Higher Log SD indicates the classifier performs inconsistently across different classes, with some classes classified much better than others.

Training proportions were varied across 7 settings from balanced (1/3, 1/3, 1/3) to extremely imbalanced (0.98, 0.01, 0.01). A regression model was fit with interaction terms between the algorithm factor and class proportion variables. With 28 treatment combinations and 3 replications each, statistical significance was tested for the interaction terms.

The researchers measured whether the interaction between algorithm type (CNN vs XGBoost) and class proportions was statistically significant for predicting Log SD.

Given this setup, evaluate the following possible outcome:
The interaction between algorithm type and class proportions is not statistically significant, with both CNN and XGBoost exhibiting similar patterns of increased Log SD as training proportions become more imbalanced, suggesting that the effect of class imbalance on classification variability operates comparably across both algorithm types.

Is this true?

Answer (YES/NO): NO